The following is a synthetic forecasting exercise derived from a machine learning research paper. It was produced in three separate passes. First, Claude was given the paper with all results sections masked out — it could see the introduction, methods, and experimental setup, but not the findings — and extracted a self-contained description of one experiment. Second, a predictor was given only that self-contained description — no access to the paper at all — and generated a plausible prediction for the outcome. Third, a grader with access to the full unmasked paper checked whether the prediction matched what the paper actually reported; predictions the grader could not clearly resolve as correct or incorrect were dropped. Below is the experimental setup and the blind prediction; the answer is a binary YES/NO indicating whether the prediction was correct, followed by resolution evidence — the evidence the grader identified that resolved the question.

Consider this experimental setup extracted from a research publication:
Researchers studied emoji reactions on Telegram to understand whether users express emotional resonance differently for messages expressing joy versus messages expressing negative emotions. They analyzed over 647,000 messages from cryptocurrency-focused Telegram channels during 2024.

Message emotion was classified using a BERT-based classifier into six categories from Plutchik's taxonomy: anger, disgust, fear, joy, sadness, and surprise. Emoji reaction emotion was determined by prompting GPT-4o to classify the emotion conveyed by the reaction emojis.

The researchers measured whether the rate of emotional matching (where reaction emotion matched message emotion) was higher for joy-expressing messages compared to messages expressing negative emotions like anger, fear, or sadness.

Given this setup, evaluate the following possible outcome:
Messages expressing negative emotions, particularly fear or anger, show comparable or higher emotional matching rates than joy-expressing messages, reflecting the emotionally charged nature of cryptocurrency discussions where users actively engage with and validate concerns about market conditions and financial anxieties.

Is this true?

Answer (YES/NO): NO